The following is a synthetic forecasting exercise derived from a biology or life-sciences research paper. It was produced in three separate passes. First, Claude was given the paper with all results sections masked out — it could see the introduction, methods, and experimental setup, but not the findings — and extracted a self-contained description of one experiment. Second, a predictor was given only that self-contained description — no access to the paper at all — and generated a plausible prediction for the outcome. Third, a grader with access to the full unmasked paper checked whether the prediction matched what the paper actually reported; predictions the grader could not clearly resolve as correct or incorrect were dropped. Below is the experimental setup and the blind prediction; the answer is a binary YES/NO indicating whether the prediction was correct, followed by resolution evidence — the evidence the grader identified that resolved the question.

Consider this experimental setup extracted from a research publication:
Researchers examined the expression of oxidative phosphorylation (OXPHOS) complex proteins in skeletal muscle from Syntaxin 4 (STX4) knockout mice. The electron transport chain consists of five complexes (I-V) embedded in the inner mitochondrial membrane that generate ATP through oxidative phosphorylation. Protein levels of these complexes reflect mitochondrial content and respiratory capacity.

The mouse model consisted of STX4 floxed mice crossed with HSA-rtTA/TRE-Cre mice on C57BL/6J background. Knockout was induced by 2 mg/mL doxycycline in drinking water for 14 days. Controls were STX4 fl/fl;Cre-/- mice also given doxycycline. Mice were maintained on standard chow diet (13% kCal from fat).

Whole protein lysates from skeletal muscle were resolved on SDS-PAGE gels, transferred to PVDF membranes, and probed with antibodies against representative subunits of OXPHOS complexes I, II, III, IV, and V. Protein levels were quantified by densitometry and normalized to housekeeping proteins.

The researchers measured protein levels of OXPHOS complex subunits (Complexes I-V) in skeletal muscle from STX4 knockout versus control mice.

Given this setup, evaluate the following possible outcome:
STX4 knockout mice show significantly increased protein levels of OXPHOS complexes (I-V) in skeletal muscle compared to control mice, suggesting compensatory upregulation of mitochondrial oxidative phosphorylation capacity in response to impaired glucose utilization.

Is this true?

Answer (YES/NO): NO